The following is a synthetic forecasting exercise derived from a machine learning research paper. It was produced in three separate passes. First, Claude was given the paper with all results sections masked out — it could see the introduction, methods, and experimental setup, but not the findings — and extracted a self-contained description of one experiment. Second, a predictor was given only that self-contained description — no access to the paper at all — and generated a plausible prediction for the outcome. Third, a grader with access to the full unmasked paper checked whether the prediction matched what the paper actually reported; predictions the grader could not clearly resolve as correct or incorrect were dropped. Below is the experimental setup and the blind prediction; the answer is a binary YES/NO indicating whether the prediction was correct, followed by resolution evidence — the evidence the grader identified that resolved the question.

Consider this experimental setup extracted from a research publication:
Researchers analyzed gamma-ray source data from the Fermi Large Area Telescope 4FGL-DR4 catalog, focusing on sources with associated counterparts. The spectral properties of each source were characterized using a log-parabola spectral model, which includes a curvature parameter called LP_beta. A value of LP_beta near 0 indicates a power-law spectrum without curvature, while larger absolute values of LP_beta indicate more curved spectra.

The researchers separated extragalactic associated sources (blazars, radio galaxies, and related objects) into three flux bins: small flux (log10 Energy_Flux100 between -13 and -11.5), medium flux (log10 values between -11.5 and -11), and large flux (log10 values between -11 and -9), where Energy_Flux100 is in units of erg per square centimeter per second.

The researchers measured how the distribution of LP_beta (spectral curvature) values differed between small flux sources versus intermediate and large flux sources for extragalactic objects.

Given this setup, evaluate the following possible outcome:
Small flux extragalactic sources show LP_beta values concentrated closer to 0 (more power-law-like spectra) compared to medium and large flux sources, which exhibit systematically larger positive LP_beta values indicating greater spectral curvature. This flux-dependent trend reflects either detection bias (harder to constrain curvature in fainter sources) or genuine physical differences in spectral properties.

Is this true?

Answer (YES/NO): NO